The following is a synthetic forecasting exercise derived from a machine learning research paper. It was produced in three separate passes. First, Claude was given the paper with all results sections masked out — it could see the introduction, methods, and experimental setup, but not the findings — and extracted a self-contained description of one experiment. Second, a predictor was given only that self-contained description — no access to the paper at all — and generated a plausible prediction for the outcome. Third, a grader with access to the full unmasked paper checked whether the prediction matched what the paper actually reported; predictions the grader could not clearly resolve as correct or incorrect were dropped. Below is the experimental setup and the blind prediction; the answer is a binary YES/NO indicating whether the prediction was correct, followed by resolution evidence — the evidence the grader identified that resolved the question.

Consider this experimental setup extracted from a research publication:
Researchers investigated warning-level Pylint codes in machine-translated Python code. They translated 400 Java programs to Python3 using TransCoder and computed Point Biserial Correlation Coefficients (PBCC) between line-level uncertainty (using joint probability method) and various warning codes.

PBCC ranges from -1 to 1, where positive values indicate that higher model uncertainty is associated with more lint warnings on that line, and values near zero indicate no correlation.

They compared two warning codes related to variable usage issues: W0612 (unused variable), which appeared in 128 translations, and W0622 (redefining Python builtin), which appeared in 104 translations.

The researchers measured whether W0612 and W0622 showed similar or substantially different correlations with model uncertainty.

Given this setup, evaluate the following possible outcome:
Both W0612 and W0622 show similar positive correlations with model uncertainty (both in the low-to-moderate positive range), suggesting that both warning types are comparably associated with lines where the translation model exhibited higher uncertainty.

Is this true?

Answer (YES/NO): NO